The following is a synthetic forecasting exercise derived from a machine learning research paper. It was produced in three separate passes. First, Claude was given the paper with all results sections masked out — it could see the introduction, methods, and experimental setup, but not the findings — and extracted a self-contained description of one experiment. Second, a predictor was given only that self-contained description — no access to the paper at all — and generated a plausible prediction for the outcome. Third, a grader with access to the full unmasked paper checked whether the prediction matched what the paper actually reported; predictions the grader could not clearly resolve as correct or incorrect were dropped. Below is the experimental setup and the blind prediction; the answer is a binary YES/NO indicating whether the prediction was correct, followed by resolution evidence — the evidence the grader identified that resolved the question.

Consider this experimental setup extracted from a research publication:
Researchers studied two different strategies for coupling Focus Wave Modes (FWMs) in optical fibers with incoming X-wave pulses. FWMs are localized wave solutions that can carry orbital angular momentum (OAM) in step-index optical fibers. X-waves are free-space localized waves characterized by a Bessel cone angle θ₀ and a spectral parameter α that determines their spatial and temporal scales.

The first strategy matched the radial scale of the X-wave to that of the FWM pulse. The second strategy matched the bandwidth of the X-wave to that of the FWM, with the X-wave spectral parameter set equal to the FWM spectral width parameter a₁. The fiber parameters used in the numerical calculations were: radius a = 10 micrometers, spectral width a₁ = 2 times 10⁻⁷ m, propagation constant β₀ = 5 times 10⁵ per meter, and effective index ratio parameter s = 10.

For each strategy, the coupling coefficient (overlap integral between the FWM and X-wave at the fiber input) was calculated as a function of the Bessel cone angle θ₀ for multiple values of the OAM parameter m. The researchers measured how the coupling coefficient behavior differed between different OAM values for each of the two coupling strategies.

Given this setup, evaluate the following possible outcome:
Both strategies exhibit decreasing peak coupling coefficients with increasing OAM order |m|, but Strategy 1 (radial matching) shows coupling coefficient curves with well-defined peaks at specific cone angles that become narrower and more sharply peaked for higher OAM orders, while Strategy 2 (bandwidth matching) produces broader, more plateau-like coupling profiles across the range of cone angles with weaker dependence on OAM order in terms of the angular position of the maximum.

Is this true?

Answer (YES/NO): NO